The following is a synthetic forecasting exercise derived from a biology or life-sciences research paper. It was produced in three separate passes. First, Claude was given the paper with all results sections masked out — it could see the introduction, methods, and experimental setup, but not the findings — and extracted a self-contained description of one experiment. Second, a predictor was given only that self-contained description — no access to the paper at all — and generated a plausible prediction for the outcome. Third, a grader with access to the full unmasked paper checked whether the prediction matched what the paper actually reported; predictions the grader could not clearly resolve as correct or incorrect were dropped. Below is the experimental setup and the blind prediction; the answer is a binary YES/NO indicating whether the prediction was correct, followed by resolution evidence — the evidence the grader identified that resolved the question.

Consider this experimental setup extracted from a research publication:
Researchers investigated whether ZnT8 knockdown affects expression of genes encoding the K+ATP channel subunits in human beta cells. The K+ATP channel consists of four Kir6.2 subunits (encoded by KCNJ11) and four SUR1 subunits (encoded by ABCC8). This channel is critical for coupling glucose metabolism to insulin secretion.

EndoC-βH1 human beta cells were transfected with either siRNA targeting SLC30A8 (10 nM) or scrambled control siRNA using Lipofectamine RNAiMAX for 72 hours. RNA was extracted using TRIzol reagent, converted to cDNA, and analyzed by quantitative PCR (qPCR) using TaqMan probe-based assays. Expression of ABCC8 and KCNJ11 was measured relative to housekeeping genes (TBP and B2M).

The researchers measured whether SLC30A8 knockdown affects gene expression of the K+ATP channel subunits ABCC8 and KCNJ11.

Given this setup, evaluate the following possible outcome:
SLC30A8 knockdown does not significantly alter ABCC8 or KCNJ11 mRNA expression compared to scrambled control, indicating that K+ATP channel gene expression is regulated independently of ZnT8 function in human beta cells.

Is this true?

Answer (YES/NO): NO